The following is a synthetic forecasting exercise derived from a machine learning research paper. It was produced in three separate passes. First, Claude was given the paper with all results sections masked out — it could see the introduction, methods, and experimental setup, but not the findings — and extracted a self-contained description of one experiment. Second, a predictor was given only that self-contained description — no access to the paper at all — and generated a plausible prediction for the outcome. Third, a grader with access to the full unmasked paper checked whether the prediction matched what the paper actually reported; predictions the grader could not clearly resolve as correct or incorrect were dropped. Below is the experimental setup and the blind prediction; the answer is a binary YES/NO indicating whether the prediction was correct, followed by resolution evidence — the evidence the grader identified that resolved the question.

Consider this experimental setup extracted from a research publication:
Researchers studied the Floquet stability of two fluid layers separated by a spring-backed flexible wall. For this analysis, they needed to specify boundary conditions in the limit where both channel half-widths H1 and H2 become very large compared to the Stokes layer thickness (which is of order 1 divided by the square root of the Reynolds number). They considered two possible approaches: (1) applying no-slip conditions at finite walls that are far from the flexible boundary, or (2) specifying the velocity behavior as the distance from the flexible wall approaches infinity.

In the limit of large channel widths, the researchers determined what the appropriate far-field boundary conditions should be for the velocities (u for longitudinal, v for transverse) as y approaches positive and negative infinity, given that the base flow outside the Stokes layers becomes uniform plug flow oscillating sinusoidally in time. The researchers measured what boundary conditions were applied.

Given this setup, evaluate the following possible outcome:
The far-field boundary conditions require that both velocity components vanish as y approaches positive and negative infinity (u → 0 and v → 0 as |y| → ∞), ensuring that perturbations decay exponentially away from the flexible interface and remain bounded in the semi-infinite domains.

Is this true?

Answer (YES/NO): YES